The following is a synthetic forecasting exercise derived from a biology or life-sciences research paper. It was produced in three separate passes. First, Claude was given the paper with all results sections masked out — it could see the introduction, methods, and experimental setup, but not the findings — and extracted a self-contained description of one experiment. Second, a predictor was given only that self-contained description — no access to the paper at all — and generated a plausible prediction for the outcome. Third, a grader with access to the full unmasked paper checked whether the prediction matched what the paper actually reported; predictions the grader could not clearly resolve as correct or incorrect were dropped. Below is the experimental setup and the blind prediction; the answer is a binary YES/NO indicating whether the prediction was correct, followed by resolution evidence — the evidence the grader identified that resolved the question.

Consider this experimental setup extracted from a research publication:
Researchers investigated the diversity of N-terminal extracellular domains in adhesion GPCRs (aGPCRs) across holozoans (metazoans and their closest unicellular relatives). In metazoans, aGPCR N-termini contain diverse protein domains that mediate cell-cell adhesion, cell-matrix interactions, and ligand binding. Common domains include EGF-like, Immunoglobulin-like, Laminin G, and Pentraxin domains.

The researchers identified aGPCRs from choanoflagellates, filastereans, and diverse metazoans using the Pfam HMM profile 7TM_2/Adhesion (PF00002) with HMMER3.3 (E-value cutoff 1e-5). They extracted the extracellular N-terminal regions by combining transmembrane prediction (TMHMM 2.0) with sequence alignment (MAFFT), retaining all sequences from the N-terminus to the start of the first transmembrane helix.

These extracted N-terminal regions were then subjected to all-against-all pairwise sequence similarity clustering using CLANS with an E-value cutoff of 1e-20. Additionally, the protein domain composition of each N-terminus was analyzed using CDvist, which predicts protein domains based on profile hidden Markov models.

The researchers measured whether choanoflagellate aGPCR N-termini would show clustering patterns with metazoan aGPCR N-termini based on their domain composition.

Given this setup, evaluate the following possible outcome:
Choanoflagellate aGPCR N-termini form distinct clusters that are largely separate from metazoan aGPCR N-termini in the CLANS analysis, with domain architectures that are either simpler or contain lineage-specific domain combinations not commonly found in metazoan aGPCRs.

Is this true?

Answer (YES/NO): YES